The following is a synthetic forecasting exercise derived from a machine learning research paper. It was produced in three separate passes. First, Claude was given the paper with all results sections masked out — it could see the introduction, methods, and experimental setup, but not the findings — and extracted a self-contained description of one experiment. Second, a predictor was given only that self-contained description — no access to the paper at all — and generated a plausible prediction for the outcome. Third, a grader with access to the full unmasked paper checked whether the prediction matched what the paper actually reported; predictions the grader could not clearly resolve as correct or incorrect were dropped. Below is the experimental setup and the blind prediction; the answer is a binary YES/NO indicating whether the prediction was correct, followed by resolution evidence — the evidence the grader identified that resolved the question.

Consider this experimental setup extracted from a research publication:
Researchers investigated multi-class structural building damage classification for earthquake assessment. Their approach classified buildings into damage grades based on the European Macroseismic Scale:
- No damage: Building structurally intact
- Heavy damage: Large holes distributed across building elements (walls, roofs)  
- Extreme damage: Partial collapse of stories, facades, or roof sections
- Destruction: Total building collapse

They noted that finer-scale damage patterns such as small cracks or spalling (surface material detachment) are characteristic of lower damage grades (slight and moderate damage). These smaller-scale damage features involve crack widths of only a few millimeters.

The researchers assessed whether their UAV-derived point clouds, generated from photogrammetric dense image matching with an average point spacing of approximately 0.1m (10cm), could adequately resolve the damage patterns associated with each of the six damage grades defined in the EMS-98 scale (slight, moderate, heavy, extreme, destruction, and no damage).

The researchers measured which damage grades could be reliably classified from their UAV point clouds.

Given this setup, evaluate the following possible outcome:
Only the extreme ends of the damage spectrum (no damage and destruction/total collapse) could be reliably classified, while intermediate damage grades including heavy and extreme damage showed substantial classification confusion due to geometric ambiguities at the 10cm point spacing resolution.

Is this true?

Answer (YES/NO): NO